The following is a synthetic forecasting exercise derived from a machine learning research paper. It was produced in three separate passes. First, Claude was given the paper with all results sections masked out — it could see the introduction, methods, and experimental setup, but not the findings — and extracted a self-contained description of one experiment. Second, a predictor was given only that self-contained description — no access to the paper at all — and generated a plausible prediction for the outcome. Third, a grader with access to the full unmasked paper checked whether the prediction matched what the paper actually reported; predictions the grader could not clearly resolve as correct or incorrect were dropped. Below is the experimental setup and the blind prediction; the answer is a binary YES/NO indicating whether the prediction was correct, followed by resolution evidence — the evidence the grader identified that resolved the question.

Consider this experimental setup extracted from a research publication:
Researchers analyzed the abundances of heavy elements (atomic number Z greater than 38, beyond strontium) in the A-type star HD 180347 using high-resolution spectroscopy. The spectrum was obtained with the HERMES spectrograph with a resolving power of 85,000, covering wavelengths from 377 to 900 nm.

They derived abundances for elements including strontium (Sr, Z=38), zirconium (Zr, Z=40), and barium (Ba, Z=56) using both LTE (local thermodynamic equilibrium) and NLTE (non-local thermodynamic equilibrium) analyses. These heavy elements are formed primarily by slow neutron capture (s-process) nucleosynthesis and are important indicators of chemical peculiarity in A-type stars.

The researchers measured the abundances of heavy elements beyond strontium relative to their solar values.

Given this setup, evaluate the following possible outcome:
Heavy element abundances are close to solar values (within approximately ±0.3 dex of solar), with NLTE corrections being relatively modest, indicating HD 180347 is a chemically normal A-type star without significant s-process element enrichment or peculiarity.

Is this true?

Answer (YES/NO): NO